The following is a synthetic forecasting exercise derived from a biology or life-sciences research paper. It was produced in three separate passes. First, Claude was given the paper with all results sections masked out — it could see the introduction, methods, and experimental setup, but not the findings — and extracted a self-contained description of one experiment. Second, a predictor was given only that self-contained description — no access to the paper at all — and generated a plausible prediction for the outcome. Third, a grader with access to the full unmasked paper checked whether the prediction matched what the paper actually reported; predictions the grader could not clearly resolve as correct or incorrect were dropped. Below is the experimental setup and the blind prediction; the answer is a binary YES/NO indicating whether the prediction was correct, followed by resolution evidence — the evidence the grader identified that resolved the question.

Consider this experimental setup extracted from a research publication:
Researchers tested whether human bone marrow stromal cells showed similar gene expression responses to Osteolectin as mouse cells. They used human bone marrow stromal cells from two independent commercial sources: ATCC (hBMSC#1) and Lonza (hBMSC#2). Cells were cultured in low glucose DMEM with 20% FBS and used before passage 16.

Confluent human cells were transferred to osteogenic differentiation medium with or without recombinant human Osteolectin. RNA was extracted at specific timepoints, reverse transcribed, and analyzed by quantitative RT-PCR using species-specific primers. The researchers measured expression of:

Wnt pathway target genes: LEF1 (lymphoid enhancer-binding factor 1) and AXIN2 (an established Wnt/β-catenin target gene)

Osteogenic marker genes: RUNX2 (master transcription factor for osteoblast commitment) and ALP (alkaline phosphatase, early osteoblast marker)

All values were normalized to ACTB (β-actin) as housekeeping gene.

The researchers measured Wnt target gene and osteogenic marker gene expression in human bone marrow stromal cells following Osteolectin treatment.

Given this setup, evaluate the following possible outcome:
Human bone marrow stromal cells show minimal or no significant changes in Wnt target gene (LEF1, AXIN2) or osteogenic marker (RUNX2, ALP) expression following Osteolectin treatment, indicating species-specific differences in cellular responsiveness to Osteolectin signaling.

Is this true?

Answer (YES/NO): NO